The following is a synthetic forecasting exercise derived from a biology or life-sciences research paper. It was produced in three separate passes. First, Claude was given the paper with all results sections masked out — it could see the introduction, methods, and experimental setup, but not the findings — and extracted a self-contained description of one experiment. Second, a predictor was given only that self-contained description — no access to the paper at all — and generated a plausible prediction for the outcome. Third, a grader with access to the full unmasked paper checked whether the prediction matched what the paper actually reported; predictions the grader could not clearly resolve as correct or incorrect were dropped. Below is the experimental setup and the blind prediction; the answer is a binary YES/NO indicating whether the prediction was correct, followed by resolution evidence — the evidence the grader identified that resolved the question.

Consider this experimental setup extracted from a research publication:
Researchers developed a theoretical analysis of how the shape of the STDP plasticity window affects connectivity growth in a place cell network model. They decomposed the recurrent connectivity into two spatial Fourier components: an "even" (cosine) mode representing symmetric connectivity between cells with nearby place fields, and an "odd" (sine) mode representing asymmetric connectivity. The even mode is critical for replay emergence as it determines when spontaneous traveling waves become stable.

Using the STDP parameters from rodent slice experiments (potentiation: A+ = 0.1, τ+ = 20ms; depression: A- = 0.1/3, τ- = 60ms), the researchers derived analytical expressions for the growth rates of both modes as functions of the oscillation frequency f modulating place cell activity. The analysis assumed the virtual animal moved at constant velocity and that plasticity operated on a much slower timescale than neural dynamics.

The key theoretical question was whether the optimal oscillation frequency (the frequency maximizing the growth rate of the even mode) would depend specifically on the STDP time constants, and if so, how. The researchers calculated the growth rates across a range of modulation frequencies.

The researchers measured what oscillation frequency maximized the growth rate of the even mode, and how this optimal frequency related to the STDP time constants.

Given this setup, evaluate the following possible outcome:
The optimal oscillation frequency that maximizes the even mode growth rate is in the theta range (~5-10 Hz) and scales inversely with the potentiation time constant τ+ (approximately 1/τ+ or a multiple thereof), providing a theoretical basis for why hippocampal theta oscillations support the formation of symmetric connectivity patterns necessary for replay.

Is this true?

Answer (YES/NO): NO